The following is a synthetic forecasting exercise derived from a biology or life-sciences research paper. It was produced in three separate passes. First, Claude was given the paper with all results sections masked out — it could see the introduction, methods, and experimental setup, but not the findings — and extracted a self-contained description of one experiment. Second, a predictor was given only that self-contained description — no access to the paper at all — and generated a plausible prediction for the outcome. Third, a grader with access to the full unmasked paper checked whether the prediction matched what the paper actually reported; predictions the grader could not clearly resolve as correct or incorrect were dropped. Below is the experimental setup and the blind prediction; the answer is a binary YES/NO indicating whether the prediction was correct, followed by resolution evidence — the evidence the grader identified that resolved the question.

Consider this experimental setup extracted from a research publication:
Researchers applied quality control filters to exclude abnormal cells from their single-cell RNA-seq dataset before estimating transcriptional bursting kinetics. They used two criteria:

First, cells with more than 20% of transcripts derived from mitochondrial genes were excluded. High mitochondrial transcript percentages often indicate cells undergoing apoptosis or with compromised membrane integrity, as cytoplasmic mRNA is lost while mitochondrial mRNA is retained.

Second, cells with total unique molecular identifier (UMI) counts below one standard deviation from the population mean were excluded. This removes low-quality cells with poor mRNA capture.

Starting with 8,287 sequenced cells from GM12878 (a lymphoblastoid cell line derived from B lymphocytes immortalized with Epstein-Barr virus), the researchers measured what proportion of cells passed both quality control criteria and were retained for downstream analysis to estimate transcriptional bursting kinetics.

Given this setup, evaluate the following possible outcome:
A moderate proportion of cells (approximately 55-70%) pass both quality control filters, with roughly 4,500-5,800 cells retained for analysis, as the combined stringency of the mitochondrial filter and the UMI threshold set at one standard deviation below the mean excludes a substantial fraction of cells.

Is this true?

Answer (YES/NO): NO